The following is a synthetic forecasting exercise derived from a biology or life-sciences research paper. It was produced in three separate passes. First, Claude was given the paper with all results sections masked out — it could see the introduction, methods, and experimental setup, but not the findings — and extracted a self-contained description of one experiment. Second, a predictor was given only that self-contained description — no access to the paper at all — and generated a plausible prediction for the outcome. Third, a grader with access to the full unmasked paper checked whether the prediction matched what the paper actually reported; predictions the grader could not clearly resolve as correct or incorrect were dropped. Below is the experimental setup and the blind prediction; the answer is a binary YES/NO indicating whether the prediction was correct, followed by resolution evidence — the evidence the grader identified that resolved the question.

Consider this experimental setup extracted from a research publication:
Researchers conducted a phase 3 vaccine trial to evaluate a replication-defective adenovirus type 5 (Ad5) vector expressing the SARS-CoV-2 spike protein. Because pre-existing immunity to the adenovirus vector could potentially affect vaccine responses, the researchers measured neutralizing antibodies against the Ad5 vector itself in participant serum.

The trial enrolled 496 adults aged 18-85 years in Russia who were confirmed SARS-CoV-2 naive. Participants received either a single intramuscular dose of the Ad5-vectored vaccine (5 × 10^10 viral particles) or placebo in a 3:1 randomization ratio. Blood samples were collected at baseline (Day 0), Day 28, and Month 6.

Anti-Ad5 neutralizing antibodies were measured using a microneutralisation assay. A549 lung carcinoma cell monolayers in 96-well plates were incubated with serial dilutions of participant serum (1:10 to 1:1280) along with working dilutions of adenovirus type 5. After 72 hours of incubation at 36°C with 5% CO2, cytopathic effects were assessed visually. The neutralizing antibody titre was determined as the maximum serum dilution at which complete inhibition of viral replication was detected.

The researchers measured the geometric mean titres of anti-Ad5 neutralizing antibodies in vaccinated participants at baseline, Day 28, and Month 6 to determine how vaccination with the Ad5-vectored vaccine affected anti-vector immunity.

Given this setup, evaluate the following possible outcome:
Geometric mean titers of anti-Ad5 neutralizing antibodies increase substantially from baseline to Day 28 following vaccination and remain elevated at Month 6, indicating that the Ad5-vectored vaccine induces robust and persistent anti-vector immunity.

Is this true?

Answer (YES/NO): YES